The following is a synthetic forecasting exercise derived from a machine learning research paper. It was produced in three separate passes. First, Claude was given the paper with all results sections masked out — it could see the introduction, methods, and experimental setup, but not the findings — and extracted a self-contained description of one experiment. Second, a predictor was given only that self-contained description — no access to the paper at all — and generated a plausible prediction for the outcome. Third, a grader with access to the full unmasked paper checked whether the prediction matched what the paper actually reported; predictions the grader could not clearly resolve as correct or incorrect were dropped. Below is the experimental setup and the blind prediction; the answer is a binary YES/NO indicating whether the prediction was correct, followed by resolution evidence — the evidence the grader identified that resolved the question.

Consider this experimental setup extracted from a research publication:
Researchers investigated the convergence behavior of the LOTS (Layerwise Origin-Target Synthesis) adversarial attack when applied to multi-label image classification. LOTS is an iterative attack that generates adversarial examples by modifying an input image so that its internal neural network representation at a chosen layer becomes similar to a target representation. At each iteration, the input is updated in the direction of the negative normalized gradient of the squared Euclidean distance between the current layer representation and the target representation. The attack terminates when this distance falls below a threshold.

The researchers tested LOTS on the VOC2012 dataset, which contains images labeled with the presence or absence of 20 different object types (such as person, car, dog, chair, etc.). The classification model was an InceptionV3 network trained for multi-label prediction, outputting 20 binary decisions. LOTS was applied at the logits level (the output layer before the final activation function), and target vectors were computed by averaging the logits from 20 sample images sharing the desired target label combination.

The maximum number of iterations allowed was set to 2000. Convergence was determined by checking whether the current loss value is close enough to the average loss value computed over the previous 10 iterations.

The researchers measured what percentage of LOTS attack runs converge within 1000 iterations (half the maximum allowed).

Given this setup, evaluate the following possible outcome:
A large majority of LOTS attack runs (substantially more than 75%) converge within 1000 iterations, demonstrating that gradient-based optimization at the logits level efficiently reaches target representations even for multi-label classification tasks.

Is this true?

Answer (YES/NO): YES